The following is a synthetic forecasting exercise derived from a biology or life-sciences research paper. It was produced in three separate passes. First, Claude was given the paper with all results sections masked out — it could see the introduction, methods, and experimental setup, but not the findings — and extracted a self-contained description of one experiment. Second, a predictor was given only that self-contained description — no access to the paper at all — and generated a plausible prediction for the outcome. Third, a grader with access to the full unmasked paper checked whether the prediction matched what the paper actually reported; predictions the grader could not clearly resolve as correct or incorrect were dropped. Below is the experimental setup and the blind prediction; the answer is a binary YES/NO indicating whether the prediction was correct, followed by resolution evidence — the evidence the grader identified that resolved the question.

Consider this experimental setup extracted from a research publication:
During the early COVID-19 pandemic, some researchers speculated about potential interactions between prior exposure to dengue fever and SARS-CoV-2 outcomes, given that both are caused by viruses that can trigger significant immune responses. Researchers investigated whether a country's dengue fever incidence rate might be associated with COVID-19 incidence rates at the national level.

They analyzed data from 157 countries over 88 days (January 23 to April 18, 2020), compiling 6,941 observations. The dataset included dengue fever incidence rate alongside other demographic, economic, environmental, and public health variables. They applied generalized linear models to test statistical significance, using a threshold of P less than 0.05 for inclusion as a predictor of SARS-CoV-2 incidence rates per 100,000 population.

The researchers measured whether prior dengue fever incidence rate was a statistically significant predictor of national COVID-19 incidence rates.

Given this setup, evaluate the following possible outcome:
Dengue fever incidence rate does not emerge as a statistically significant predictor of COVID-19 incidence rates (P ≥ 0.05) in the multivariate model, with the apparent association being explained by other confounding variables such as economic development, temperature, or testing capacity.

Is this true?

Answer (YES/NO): YES